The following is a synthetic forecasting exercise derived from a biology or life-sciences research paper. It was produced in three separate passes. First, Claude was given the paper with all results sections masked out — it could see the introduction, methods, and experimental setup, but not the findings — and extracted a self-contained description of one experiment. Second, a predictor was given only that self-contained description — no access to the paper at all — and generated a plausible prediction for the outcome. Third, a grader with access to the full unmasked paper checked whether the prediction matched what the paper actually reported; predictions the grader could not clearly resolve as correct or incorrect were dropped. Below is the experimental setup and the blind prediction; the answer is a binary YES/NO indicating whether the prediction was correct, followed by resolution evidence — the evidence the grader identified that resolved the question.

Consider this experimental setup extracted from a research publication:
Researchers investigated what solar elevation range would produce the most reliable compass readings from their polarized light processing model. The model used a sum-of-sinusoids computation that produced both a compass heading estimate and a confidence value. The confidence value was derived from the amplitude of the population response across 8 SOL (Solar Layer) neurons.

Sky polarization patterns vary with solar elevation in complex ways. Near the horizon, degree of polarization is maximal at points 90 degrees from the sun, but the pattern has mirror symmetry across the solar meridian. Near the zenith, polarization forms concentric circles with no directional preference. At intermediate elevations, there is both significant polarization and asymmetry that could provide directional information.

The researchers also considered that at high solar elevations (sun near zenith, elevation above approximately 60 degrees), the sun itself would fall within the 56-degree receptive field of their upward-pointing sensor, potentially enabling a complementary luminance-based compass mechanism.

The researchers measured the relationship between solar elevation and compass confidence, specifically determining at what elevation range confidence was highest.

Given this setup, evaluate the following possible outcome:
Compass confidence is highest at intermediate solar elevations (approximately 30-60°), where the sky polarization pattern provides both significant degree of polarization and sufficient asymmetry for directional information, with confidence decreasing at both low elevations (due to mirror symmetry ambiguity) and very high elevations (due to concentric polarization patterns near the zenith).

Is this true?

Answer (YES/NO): NO